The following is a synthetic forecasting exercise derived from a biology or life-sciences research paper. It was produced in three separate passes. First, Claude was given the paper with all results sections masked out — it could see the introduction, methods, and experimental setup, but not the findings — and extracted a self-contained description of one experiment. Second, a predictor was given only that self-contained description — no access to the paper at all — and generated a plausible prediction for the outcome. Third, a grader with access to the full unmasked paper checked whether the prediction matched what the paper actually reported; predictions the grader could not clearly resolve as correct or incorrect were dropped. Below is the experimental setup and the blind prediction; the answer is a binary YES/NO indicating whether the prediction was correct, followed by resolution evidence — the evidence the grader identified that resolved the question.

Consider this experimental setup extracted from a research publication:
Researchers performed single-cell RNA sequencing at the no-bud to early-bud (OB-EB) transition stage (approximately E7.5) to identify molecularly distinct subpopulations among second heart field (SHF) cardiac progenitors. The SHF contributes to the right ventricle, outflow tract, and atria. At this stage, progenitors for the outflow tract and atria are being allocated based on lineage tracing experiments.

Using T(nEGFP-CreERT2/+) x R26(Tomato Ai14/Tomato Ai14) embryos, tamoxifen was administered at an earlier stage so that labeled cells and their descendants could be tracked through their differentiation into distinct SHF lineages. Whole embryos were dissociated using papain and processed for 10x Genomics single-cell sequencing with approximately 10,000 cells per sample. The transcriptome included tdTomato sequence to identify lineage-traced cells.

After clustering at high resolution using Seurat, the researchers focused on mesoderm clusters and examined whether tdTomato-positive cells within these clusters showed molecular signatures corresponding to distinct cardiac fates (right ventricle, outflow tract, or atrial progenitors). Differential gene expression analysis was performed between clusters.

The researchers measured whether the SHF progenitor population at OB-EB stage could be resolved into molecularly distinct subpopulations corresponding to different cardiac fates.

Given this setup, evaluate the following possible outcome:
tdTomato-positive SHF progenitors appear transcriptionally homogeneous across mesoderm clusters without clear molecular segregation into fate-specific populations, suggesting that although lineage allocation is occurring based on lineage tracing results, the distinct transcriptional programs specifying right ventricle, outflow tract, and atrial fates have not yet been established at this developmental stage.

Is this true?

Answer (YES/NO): NO